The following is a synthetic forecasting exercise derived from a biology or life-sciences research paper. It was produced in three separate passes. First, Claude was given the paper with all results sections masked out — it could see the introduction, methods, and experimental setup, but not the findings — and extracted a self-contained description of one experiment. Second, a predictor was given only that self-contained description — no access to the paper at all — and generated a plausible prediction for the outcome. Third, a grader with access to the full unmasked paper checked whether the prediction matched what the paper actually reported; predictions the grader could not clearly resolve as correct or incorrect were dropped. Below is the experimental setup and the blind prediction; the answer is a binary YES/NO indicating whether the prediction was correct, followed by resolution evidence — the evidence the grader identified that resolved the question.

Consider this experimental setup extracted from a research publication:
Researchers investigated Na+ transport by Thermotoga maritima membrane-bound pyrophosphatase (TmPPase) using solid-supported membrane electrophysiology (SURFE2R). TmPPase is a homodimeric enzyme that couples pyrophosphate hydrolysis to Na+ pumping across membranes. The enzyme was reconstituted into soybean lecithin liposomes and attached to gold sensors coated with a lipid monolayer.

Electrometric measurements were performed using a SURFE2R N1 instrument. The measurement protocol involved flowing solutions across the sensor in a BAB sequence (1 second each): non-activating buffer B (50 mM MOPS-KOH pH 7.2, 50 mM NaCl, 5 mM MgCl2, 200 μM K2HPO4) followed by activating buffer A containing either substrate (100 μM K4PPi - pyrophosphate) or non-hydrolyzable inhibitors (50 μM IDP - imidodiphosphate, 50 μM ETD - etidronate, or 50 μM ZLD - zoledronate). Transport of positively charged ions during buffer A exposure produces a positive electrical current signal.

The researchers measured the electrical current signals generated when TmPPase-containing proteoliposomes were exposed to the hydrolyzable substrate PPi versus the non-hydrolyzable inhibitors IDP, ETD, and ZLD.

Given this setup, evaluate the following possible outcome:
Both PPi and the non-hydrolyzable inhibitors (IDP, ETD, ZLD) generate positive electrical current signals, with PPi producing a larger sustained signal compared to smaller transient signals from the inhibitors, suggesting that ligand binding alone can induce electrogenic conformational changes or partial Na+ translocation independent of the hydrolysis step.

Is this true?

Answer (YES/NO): NO